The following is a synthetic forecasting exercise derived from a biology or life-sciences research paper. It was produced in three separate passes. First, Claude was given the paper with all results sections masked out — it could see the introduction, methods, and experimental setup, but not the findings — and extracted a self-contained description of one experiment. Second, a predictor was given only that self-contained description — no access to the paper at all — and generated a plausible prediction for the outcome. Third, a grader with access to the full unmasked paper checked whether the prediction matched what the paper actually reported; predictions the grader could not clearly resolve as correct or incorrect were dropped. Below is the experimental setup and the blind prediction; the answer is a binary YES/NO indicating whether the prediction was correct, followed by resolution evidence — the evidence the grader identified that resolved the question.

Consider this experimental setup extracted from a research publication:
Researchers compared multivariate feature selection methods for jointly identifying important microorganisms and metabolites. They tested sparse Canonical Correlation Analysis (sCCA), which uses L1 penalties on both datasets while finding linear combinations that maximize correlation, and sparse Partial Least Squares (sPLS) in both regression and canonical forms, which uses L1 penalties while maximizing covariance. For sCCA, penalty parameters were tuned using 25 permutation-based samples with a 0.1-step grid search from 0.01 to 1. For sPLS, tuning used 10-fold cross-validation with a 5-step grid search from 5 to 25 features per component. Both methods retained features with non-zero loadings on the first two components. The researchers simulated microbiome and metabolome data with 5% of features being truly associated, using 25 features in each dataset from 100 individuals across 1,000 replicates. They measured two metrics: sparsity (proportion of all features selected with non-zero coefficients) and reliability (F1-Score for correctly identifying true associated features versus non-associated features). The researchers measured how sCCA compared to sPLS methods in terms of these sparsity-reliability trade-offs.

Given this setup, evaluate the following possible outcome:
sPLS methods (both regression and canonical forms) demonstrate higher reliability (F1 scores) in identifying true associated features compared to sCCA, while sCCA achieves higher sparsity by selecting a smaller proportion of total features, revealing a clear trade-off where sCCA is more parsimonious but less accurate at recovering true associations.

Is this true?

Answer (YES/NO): YES